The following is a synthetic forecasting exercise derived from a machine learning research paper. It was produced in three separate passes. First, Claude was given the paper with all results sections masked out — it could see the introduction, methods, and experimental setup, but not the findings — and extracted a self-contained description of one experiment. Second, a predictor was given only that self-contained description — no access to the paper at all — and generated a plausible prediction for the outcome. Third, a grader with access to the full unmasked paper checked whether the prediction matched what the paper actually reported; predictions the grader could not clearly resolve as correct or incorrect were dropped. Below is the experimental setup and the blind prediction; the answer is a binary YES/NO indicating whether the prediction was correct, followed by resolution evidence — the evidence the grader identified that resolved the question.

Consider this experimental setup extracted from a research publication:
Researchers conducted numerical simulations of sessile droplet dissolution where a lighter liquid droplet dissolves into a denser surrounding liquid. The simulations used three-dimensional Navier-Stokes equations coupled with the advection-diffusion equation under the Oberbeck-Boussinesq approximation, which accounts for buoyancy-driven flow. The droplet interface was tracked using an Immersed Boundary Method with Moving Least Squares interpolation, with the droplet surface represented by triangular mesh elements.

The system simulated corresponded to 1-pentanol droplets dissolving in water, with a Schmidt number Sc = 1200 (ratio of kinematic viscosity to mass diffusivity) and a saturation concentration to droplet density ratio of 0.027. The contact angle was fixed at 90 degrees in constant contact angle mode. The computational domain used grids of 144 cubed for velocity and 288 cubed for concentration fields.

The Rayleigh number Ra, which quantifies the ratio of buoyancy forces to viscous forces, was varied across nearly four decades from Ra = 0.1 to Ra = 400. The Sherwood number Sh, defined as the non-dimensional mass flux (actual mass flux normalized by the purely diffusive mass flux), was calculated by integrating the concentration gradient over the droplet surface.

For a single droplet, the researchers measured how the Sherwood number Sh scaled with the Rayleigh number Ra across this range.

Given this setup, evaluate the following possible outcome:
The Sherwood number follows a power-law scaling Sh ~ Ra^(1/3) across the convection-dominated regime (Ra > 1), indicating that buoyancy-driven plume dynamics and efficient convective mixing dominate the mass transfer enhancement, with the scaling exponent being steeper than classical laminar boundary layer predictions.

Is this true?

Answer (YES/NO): NO